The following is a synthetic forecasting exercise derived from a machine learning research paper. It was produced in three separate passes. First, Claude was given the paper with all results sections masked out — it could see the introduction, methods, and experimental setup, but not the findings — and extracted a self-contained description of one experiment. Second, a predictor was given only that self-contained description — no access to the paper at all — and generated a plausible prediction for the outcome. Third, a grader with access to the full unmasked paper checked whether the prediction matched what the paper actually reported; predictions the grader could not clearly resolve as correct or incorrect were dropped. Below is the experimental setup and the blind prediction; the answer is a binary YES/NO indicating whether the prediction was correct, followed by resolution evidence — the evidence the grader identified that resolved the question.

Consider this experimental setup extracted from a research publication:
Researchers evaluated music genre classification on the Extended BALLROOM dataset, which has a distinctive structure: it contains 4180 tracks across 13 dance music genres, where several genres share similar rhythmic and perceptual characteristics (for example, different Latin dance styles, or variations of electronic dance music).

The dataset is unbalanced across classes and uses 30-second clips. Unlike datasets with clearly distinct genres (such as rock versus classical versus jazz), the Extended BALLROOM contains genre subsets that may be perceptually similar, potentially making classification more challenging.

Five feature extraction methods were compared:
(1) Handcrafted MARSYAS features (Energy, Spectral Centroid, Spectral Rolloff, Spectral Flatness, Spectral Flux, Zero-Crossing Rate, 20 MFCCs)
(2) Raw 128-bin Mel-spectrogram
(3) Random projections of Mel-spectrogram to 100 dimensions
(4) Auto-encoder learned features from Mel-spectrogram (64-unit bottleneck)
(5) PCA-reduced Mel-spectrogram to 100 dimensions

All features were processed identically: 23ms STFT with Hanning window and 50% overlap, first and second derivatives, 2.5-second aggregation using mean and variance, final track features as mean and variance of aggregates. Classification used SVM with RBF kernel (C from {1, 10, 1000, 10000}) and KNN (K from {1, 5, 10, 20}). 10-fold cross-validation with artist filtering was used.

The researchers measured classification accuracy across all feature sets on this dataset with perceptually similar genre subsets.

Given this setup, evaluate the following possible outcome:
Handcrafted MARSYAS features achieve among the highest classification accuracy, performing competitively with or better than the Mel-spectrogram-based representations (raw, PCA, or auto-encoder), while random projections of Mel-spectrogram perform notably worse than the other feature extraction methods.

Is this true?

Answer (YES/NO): NO